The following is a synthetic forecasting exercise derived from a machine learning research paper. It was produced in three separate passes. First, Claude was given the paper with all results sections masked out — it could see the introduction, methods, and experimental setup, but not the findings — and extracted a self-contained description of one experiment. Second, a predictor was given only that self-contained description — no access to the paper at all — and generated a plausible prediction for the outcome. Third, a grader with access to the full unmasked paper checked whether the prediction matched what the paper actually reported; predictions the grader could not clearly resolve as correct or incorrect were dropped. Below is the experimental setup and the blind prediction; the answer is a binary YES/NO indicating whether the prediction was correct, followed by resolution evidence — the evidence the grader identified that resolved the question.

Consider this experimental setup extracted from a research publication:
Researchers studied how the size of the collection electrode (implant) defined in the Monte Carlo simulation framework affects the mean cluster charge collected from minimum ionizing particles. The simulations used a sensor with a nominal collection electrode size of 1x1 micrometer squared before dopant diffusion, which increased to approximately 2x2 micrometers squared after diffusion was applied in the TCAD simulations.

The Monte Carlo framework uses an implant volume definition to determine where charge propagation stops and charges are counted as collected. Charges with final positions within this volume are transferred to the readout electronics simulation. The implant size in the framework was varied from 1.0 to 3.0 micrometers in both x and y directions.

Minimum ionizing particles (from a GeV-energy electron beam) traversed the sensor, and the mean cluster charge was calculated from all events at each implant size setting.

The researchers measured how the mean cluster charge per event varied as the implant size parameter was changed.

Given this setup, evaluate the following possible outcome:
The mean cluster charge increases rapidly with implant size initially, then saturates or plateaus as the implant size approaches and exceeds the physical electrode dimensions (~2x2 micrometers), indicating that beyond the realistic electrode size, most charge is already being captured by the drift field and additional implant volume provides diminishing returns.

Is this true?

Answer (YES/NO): YES